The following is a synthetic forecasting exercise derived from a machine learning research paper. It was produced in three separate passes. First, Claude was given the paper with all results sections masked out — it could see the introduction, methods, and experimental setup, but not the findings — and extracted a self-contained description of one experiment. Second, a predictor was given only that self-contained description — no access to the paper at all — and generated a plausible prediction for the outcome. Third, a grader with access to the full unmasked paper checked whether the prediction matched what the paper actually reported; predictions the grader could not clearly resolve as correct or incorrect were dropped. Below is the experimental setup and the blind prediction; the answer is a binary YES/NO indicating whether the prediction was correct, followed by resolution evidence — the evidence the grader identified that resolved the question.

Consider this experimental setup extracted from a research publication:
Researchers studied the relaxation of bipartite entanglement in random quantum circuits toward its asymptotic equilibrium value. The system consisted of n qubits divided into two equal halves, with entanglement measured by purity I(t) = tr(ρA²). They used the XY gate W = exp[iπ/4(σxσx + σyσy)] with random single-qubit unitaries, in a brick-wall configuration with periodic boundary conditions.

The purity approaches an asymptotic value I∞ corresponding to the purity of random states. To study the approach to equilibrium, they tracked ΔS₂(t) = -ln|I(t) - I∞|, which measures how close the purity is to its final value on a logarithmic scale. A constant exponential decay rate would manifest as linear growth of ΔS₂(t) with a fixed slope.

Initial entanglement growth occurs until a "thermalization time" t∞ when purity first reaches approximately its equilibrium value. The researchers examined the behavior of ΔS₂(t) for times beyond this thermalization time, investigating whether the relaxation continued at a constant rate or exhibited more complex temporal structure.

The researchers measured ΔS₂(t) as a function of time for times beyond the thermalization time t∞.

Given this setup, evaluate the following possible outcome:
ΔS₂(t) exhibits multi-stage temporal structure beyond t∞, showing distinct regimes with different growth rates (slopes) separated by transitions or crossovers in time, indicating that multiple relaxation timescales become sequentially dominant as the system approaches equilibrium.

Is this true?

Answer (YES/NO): YES